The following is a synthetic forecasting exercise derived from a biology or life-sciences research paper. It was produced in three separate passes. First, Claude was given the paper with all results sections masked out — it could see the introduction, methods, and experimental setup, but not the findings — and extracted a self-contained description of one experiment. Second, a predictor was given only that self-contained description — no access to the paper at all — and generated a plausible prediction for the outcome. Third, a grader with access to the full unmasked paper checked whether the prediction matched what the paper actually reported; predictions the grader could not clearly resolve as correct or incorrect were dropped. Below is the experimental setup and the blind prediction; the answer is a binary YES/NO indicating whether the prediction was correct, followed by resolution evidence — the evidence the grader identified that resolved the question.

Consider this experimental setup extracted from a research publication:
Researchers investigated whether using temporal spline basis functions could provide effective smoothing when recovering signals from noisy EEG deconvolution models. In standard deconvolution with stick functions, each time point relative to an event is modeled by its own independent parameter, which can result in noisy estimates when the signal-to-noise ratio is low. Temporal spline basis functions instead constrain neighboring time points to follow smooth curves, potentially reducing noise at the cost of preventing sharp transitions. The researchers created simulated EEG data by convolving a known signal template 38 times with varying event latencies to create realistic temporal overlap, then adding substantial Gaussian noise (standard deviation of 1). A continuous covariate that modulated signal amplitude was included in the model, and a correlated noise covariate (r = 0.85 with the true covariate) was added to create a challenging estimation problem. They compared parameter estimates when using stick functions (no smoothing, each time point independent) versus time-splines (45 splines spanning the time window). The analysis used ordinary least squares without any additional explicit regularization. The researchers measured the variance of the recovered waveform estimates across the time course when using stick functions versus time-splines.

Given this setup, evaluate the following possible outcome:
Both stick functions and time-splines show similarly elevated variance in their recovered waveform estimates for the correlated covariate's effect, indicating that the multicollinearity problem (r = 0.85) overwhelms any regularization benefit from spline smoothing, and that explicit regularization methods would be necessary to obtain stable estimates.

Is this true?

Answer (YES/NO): NO